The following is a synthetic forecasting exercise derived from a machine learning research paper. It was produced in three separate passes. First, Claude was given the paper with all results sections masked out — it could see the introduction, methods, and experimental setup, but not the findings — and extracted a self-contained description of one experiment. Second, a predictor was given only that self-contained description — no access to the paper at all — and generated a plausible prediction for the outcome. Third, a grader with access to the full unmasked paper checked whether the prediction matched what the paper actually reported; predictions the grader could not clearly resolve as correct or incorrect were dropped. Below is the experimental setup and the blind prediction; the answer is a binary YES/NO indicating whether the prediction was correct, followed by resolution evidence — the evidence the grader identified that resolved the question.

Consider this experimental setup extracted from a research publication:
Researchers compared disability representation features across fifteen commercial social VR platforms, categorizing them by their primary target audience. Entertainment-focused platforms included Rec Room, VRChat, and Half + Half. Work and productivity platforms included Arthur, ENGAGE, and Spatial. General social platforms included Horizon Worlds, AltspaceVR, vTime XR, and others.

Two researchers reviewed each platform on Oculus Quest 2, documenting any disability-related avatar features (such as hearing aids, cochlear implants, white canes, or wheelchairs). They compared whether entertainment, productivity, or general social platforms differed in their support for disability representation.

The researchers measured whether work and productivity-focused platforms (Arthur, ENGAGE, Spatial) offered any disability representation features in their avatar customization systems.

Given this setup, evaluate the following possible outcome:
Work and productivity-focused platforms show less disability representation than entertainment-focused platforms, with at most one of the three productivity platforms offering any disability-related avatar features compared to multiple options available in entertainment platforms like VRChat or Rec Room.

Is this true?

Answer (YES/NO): NO